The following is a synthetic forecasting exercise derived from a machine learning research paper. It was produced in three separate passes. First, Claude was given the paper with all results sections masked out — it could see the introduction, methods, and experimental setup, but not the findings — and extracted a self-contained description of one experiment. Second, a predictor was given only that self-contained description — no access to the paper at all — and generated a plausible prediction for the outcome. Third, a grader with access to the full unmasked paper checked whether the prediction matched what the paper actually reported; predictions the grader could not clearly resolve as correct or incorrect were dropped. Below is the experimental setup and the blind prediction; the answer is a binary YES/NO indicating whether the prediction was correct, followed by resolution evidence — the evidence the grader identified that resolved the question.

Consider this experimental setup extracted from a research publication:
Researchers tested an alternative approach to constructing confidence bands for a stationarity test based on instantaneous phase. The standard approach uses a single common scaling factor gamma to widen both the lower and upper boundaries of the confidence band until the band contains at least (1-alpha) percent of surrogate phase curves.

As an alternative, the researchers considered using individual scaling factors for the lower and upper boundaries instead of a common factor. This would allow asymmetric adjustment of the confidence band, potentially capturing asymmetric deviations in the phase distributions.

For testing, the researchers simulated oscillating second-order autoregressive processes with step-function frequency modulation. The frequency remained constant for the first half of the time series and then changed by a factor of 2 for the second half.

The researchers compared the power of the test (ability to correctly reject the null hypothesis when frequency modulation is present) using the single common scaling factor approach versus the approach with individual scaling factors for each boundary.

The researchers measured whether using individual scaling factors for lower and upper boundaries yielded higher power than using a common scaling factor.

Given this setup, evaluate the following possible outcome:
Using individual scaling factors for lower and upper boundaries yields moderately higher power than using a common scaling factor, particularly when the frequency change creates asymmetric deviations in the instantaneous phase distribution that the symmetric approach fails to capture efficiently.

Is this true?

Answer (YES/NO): NO